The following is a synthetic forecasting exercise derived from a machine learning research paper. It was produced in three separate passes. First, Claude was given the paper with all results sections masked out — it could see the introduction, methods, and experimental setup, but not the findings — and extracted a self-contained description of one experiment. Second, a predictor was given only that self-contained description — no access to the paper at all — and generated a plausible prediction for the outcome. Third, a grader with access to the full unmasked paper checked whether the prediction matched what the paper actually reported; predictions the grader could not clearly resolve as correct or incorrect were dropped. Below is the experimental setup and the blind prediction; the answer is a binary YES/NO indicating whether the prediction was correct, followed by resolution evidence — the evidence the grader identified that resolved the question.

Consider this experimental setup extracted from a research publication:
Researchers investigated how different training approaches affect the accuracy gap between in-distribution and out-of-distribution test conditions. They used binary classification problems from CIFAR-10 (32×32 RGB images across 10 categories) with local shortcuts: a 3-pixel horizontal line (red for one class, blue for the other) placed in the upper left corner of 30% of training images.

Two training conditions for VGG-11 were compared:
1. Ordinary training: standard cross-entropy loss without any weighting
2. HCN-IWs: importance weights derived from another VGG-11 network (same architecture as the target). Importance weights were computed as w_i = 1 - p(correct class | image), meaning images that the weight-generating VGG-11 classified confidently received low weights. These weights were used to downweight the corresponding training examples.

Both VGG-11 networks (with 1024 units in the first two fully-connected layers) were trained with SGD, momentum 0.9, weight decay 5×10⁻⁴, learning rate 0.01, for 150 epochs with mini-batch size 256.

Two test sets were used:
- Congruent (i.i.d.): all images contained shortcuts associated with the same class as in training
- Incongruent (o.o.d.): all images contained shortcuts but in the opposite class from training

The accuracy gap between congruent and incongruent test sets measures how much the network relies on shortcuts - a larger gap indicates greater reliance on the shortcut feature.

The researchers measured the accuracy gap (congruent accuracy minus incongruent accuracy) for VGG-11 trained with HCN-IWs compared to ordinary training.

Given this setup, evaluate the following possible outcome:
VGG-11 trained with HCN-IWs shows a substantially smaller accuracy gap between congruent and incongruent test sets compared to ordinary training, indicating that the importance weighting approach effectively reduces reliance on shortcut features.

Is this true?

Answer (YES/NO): NO